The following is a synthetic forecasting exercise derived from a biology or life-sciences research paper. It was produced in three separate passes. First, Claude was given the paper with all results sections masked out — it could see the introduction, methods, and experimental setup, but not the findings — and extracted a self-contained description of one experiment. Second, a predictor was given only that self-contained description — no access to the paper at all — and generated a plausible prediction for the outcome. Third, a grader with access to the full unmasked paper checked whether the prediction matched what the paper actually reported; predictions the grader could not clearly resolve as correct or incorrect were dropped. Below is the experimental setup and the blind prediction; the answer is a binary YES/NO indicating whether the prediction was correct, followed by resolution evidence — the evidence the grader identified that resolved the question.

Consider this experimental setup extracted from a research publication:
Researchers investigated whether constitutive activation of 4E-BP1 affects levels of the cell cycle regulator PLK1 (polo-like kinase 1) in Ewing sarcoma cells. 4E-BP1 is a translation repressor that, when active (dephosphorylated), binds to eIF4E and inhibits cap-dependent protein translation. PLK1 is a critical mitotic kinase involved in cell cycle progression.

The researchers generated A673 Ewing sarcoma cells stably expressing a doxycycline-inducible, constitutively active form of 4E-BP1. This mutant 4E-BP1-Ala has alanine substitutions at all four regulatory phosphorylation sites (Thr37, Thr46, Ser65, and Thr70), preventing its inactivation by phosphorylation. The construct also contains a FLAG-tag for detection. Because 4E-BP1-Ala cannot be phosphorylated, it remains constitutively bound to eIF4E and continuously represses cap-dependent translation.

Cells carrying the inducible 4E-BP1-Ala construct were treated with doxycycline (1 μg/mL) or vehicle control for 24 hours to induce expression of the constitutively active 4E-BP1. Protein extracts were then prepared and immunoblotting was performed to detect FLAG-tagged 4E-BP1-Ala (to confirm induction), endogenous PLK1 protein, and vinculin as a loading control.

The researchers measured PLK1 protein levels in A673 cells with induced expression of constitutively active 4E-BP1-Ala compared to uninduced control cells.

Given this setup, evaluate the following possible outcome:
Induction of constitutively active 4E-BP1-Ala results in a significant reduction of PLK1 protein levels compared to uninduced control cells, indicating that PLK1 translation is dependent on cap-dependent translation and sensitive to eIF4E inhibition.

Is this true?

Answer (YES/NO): YES